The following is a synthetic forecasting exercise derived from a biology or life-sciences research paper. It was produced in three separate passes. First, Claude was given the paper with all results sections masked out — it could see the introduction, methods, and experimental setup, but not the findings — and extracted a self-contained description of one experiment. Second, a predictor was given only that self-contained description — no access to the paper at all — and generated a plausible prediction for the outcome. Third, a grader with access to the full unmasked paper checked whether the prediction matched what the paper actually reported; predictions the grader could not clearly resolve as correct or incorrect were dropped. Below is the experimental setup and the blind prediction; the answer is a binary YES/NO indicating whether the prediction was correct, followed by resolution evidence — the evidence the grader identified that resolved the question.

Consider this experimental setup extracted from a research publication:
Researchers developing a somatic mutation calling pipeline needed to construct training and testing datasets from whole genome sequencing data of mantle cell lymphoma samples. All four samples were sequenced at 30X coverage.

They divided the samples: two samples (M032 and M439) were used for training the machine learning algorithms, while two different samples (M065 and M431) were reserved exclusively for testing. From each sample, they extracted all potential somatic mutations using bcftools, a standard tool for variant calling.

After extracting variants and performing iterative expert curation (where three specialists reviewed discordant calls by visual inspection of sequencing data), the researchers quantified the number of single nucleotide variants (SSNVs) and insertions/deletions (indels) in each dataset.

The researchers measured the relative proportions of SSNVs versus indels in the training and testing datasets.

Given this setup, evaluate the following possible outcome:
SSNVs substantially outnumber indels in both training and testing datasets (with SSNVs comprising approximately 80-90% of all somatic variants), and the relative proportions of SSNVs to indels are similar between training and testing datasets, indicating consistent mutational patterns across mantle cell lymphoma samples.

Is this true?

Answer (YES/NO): NO